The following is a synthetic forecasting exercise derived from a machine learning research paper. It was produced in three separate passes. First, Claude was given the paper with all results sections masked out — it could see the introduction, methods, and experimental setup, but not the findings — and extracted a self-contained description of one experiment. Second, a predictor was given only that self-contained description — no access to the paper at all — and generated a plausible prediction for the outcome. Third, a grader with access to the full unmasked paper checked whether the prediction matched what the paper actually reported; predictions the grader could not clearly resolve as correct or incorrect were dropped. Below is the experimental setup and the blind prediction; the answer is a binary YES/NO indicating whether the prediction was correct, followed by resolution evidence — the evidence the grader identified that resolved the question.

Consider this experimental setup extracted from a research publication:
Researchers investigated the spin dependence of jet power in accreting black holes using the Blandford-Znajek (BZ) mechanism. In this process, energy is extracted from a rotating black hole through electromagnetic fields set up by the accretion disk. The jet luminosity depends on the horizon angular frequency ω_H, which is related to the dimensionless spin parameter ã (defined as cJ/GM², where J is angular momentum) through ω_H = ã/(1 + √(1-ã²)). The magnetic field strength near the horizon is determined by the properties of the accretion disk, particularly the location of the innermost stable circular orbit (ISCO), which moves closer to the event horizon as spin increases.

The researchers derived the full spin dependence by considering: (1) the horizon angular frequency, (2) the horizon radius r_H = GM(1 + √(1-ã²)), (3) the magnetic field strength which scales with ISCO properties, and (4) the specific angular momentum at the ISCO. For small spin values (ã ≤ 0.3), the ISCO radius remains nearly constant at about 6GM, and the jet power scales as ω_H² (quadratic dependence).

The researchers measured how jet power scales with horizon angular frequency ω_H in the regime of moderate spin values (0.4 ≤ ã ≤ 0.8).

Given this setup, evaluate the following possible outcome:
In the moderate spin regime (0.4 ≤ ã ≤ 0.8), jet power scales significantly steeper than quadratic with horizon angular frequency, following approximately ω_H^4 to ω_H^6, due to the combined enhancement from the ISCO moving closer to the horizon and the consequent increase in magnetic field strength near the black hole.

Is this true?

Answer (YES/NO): NO